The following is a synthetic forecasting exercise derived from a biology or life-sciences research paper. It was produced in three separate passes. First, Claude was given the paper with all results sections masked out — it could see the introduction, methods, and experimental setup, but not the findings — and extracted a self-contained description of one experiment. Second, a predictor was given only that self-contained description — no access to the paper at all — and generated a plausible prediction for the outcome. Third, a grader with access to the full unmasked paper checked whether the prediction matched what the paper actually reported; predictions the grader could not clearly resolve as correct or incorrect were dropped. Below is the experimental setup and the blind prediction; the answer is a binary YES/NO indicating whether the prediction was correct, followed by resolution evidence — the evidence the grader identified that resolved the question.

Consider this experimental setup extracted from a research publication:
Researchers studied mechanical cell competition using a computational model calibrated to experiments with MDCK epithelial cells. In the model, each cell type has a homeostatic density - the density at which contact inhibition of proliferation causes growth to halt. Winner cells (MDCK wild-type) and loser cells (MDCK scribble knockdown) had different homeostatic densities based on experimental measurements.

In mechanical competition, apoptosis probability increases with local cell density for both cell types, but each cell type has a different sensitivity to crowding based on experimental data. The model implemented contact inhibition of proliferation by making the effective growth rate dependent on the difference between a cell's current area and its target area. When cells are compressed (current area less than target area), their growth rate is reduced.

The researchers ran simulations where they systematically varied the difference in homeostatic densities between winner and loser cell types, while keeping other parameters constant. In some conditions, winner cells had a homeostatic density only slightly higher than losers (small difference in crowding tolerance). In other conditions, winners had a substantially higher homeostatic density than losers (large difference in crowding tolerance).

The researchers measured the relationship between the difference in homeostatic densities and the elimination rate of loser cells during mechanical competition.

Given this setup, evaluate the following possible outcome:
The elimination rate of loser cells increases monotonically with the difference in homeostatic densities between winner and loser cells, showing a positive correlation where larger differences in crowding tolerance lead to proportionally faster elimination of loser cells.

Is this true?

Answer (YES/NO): NO